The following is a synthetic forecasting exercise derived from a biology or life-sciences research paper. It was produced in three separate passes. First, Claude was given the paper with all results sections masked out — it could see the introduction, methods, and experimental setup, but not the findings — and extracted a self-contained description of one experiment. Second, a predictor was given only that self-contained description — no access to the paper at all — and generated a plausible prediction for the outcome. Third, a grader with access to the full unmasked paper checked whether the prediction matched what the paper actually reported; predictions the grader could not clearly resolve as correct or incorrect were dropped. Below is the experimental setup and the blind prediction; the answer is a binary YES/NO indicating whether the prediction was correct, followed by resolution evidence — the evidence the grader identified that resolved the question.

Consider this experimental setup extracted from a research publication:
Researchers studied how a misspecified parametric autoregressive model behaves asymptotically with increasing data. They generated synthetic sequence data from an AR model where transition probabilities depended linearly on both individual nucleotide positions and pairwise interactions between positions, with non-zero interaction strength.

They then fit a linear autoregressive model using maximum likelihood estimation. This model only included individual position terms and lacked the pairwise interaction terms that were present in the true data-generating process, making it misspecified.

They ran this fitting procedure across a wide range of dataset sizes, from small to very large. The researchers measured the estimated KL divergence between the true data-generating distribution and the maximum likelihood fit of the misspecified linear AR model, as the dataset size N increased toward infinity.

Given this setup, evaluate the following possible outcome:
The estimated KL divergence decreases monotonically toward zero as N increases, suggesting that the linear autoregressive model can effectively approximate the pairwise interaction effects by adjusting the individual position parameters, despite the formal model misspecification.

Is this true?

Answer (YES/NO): NO